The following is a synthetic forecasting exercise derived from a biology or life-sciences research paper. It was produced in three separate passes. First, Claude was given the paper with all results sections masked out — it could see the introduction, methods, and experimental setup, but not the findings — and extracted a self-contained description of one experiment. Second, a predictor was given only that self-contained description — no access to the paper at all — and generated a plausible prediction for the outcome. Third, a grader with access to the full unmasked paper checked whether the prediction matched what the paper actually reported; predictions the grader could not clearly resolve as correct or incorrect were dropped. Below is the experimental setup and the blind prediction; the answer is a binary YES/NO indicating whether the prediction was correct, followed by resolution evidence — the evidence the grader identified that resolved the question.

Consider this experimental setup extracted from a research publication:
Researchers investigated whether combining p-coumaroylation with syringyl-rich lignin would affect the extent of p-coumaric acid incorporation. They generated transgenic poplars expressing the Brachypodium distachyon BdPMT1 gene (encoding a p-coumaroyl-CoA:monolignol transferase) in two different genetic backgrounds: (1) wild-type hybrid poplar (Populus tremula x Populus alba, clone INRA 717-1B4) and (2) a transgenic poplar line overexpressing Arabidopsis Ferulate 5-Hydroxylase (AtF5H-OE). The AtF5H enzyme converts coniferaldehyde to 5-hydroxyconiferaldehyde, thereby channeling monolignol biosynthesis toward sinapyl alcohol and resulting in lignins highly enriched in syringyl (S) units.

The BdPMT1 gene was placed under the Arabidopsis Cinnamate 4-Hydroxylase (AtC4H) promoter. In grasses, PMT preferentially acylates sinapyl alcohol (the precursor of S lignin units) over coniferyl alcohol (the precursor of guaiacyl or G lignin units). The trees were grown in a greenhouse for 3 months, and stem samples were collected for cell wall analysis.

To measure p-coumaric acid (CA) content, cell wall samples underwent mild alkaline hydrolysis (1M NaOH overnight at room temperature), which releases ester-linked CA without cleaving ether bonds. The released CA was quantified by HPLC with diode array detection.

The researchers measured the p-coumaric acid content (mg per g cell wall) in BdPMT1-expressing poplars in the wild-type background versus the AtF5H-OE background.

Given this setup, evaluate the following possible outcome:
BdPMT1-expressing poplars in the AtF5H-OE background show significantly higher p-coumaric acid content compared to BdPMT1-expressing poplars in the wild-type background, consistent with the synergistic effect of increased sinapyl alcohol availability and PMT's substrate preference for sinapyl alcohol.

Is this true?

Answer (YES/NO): NO